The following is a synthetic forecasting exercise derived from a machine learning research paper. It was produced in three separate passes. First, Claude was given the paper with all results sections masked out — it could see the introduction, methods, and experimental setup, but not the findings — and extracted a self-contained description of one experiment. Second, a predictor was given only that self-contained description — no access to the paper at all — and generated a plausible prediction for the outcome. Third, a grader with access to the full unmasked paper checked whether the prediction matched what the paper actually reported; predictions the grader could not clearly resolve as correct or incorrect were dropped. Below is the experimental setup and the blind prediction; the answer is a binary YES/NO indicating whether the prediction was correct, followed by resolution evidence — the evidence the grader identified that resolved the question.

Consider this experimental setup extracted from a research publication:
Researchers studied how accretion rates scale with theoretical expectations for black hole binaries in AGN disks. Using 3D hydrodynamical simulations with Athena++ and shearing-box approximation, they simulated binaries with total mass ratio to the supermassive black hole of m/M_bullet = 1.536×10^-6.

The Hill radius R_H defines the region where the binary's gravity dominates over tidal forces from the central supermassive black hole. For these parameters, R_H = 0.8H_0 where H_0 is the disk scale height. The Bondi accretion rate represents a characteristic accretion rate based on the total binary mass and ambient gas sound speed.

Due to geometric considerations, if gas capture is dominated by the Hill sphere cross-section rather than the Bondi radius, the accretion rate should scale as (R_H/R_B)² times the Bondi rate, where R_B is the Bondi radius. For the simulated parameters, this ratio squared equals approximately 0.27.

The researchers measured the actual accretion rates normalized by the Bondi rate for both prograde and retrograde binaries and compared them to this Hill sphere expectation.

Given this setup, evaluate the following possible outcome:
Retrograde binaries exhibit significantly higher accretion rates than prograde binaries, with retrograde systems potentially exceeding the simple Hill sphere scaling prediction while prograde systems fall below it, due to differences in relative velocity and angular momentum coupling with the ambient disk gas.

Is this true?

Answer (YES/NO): NO